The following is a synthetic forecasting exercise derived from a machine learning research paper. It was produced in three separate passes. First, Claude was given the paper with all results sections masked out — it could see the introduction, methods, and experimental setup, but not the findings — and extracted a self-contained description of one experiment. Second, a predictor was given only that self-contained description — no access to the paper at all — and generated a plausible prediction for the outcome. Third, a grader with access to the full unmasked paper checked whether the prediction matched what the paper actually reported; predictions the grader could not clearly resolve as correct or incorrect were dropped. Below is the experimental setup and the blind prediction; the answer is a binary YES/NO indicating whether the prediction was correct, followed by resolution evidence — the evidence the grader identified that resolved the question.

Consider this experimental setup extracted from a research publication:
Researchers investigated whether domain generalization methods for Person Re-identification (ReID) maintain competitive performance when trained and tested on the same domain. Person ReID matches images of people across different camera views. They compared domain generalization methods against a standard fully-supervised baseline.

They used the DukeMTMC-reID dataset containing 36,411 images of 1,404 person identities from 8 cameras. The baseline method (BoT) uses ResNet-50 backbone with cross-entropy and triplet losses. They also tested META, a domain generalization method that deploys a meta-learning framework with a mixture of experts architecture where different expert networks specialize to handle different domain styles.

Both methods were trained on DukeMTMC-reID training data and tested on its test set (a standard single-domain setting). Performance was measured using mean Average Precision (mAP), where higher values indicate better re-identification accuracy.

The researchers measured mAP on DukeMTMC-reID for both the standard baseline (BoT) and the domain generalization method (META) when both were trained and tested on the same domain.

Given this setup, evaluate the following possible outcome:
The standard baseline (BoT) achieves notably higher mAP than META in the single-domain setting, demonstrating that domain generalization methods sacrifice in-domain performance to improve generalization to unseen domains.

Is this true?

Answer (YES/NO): YES